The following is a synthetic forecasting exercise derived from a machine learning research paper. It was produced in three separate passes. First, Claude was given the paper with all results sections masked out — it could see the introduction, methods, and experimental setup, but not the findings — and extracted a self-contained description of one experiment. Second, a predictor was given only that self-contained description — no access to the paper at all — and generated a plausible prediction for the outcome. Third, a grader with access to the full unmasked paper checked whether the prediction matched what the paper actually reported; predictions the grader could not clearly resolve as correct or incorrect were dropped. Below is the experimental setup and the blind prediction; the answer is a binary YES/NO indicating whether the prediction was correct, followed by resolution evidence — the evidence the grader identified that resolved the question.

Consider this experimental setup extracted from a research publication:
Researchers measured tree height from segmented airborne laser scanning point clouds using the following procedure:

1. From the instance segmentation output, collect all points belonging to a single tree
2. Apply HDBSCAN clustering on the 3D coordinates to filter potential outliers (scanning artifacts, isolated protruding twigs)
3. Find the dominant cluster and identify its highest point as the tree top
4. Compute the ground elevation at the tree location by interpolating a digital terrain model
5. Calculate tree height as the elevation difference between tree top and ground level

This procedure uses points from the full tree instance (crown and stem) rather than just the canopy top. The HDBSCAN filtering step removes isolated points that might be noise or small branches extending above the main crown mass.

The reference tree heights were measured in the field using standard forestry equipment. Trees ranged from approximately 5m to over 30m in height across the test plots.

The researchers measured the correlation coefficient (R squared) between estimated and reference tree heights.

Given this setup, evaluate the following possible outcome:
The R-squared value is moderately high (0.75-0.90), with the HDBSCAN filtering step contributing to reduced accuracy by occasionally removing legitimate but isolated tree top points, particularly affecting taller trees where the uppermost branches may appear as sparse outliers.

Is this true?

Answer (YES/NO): NO